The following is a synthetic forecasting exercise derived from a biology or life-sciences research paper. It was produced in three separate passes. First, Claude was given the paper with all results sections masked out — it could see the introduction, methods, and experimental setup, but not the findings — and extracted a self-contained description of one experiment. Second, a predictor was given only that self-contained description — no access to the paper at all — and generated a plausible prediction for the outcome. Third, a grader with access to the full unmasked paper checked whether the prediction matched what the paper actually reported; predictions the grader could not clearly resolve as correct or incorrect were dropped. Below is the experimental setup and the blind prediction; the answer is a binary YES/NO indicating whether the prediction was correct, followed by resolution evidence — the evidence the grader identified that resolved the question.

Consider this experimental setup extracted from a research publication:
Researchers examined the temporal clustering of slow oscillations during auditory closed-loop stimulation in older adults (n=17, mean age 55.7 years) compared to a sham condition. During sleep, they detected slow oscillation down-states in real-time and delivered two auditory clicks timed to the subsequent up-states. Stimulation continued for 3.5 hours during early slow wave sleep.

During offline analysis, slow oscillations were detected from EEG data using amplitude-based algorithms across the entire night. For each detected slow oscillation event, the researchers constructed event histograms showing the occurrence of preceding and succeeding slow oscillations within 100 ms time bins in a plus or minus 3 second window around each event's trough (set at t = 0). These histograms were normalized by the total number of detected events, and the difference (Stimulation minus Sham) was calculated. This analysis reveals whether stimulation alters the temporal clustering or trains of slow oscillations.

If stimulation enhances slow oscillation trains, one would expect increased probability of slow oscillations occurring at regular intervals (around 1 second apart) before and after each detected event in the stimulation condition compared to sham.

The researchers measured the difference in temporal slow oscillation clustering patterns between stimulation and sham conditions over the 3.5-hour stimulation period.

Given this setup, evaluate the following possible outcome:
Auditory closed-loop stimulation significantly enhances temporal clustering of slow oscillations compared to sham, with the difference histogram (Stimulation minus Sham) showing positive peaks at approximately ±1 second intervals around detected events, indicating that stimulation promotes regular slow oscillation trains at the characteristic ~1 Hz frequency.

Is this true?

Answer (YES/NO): NO